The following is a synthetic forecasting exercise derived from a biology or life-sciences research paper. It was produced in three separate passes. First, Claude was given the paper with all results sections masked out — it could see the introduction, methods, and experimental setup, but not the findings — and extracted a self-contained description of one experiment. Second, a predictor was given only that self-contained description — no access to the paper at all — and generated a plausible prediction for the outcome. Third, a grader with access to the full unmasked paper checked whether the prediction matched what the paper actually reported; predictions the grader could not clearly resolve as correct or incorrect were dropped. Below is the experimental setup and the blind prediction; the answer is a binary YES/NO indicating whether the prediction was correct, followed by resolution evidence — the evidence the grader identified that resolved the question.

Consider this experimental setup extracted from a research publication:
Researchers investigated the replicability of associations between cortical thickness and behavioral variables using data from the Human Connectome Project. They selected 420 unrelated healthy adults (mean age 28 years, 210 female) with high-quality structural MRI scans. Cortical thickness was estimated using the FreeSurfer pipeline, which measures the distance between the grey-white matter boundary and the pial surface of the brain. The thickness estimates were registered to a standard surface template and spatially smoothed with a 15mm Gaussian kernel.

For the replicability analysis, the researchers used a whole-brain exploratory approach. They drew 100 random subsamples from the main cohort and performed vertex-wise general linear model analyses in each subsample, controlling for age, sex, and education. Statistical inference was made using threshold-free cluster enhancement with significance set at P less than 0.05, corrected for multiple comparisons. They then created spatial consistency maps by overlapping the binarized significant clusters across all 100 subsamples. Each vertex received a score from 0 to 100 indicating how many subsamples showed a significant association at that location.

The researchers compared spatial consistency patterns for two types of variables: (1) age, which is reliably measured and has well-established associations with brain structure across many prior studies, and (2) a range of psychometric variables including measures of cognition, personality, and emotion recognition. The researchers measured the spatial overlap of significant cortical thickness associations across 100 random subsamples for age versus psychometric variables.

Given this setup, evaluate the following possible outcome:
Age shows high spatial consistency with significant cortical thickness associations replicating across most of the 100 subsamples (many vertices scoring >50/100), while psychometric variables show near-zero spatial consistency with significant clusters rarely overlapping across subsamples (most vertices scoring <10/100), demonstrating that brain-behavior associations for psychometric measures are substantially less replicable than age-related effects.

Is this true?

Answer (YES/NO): YES